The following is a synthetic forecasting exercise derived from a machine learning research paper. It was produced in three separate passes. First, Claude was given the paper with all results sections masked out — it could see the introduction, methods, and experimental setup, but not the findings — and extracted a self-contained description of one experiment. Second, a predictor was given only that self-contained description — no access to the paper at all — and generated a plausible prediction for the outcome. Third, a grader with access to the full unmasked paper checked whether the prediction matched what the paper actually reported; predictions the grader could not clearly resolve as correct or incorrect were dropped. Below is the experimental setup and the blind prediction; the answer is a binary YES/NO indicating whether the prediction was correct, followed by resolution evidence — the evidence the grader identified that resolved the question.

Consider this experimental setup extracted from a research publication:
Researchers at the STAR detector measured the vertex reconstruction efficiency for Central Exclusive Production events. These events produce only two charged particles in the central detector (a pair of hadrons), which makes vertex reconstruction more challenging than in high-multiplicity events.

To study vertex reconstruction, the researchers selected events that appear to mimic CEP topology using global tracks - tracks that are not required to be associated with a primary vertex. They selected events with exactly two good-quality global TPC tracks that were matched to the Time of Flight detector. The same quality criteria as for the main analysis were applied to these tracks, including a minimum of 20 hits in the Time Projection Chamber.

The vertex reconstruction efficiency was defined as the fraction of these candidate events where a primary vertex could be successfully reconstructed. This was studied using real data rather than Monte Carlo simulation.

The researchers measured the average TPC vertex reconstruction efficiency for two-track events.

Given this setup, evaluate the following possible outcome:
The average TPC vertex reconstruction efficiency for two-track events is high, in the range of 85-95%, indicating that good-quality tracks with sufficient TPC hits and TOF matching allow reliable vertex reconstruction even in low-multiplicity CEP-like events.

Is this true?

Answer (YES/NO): YES